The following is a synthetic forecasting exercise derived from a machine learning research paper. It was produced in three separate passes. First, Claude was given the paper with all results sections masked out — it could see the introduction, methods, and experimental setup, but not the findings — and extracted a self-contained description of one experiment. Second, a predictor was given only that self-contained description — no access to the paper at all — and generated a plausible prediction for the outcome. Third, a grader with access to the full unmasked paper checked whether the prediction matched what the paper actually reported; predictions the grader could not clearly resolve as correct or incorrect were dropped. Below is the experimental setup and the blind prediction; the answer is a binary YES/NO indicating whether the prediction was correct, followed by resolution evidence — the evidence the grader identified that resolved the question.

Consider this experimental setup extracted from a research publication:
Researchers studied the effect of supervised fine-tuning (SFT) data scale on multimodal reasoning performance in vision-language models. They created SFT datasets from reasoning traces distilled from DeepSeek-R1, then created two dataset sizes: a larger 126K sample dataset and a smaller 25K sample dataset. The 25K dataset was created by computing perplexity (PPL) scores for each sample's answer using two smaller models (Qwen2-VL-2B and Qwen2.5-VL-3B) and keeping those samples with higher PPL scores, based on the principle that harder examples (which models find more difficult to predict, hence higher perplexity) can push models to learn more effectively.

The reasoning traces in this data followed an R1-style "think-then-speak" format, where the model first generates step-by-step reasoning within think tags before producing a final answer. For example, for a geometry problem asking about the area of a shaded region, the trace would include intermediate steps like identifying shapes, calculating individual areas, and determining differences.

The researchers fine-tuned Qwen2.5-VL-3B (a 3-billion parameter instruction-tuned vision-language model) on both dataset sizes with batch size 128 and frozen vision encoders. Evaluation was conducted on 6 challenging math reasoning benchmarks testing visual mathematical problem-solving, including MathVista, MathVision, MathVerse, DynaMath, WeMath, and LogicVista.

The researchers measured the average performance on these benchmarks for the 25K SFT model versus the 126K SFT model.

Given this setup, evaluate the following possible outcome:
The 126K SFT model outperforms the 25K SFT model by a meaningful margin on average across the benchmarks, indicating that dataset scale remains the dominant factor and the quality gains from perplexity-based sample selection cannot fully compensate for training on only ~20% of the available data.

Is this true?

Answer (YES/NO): NO